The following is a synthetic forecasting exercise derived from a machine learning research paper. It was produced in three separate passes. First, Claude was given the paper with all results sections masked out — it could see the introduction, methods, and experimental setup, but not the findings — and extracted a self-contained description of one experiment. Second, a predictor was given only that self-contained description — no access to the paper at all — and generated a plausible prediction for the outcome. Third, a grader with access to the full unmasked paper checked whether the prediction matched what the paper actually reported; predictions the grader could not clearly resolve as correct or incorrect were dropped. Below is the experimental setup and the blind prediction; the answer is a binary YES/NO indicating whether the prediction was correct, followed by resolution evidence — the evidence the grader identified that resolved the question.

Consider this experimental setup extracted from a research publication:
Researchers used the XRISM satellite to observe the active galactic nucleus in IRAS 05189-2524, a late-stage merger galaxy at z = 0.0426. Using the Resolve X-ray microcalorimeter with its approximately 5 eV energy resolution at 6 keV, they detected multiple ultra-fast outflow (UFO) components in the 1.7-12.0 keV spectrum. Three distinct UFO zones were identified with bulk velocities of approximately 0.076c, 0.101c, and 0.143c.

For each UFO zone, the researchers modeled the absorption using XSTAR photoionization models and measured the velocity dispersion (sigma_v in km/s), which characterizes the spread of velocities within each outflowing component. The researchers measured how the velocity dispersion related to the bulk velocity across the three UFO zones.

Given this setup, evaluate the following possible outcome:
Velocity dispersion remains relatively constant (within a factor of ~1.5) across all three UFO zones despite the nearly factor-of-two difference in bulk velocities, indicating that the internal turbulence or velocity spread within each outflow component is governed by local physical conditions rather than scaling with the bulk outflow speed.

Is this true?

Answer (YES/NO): NO